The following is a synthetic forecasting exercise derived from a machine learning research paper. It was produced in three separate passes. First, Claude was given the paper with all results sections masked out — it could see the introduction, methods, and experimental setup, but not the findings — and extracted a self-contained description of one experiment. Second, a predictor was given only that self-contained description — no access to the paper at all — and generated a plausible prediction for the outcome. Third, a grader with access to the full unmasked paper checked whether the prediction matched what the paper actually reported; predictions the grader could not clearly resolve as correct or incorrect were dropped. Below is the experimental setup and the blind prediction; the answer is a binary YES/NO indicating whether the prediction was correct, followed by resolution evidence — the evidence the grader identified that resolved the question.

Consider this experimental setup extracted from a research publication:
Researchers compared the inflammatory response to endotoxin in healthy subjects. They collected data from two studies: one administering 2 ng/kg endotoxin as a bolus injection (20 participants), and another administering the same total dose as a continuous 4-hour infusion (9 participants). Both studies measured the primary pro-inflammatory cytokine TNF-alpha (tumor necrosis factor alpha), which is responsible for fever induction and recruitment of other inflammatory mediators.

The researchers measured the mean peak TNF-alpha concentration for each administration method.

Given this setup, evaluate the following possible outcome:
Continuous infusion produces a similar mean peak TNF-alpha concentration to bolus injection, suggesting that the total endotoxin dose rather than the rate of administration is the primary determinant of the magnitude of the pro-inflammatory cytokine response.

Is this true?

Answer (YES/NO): NO